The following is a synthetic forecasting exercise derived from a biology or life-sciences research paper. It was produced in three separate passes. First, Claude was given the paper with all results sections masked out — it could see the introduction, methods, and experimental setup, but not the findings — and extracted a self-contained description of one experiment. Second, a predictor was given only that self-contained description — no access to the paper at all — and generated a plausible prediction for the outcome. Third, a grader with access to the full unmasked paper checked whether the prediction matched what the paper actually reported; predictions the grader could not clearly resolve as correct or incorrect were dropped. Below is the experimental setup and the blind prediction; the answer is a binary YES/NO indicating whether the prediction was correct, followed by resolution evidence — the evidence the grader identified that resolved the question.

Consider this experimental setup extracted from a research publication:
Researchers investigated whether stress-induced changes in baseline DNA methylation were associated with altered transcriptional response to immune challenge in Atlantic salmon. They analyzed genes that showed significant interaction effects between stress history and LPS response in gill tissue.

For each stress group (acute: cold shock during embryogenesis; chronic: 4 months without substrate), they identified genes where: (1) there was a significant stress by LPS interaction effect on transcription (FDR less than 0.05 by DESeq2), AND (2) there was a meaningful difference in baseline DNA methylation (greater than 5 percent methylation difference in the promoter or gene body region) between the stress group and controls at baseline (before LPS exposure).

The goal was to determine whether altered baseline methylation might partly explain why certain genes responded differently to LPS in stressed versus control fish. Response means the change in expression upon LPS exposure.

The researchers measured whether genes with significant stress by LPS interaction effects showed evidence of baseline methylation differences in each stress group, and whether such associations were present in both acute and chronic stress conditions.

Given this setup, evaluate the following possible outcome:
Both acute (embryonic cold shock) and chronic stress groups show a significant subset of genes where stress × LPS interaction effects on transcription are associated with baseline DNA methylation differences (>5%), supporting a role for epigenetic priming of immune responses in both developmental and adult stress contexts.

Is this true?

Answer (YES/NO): NO